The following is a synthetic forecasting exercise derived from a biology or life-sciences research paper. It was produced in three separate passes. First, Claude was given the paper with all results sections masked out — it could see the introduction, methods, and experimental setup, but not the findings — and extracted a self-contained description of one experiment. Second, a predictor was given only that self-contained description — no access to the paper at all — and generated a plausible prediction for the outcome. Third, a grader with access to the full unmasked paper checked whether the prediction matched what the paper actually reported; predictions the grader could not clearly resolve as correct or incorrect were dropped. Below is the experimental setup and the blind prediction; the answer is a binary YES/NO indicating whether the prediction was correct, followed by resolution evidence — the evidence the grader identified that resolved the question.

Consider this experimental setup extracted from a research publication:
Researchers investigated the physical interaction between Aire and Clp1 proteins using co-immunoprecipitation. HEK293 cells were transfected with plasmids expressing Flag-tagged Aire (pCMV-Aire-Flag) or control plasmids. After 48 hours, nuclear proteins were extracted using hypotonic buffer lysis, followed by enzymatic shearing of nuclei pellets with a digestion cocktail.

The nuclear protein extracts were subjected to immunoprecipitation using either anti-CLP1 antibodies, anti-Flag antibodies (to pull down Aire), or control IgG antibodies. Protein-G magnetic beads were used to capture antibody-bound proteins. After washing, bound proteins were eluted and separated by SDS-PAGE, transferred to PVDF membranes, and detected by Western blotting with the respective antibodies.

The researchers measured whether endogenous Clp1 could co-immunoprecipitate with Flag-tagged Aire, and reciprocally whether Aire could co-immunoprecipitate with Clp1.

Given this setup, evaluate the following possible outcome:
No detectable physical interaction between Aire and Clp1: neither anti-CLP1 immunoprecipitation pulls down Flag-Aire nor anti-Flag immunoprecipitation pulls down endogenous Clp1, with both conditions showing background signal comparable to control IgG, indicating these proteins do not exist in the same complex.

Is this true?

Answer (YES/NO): YES